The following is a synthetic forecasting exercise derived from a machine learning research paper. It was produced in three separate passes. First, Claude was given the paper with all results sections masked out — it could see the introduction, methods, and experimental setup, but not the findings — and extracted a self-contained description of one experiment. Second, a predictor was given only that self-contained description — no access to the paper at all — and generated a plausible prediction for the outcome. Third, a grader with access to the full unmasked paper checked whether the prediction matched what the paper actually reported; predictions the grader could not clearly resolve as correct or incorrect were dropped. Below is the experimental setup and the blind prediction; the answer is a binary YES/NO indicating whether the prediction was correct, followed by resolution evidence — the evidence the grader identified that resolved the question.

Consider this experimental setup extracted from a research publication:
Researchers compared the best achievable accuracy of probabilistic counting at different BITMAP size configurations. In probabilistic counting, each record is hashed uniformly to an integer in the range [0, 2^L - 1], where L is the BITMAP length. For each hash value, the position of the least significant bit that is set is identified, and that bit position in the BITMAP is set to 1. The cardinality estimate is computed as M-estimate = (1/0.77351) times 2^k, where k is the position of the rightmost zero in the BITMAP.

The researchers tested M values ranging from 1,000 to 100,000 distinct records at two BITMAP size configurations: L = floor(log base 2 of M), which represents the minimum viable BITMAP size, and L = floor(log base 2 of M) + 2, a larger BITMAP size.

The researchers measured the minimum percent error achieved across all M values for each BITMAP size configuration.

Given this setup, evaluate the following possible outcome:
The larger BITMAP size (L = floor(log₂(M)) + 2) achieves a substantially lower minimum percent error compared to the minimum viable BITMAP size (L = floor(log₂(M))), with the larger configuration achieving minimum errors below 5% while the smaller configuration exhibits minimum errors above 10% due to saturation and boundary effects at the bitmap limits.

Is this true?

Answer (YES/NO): NO